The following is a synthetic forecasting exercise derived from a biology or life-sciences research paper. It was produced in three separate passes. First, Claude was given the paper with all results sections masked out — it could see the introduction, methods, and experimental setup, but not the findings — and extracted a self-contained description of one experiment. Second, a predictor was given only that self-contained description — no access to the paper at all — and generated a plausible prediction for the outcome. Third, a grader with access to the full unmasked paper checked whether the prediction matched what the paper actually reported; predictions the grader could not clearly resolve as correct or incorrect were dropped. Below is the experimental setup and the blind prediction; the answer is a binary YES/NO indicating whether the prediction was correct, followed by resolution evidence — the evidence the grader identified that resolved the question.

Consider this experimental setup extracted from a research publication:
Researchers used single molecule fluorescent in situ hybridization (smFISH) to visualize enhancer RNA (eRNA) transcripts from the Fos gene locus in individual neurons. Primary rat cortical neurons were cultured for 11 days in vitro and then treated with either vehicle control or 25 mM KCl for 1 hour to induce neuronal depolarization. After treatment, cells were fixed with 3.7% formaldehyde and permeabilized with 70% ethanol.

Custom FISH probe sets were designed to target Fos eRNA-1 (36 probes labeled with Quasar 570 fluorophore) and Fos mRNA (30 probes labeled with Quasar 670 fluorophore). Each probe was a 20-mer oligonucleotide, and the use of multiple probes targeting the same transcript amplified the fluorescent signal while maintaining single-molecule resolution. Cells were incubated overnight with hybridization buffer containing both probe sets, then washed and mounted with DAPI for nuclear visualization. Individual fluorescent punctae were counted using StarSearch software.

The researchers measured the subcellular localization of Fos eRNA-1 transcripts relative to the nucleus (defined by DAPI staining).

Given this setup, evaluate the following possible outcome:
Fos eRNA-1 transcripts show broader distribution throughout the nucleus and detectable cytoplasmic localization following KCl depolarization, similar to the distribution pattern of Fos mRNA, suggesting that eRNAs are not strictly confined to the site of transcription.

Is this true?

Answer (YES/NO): NO